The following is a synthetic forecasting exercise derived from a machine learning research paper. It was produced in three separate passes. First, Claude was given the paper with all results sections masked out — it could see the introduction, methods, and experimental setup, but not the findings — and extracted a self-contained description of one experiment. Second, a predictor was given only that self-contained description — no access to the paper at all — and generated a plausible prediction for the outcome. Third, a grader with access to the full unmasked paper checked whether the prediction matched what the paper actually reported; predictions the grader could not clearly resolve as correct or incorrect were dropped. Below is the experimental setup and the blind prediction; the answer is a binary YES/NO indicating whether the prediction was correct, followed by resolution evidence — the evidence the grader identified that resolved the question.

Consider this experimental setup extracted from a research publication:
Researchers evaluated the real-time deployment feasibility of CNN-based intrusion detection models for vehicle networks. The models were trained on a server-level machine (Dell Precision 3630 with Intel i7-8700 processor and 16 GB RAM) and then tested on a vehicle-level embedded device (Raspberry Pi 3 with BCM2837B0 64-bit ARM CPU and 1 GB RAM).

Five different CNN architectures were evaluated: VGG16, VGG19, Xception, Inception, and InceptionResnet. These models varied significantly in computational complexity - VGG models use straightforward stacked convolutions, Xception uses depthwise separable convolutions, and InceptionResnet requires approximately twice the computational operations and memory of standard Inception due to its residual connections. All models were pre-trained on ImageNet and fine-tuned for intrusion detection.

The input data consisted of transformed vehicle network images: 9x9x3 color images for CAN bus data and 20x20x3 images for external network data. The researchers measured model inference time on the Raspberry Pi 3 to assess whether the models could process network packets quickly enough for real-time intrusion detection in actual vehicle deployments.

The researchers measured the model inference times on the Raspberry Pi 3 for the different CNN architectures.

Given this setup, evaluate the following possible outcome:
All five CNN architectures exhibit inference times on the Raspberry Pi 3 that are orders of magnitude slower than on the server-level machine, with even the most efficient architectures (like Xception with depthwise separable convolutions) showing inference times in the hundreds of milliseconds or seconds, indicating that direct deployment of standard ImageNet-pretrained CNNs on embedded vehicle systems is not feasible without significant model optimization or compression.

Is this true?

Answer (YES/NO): NO